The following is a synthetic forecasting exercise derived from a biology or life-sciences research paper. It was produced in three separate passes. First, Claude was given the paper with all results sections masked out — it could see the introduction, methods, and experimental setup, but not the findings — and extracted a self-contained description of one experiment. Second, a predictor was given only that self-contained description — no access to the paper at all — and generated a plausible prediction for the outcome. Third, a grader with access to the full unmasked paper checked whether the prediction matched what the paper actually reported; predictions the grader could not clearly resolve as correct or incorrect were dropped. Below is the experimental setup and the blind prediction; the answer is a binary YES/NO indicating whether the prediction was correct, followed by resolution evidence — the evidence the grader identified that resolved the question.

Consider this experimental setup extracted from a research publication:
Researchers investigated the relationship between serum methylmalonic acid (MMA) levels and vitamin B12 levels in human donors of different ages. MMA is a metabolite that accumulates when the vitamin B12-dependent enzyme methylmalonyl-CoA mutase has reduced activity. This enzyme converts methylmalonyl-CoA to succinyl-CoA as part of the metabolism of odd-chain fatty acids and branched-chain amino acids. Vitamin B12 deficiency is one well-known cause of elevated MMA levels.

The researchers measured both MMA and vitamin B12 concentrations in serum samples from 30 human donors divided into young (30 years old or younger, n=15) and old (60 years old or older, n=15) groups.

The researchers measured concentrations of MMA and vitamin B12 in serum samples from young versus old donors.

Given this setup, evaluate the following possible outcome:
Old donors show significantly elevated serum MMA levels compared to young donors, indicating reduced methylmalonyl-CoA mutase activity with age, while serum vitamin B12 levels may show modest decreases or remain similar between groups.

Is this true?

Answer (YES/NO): YES